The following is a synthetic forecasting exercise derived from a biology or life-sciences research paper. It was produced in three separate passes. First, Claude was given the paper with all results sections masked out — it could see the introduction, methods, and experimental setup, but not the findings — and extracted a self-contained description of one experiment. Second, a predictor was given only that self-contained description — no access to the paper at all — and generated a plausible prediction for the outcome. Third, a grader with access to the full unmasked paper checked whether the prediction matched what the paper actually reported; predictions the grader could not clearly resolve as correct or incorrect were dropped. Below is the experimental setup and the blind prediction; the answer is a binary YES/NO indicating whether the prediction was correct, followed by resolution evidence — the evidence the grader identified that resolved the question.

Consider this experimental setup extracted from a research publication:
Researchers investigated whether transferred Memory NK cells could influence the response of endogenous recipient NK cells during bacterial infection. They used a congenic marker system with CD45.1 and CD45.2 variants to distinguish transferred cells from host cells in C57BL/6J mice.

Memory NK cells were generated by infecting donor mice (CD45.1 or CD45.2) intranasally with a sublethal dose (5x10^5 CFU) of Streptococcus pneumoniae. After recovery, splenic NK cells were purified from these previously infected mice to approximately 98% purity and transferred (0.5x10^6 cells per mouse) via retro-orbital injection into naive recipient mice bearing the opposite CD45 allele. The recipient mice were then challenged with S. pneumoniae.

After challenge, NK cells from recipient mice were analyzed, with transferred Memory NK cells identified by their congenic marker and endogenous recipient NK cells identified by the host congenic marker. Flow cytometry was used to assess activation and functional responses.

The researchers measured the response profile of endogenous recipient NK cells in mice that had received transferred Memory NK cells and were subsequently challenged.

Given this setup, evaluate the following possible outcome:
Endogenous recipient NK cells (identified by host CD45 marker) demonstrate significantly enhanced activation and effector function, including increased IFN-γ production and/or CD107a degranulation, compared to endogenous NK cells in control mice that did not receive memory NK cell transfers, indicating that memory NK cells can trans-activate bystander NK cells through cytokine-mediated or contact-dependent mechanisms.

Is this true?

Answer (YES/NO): YES